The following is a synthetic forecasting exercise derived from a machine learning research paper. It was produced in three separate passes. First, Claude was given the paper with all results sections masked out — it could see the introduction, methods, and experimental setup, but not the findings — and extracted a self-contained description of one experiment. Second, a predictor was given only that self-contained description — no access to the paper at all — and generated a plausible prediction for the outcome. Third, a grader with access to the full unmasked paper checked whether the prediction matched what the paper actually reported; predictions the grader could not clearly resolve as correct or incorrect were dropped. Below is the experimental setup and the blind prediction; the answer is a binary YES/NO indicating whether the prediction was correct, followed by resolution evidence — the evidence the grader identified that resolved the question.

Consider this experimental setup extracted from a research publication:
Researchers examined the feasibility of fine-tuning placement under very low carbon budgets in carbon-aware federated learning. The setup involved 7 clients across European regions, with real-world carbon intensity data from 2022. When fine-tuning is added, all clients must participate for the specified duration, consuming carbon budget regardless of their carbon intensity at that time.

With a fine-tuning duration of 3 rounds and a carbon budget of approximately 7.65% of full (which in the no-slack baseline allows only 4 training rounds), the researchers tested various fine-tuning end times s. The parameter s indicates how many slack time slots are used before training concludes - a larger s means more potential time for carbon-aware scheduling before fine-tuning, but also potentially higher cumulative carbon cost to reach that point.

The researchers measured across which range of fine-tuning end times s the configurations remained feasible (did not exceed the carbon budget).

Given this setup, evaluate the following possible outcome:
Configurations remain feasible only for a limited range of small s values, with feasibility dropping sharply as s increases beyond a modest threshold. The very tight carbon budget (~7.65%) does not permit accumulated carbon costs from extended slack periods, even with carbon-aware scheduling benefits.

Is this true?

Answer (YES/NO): YES